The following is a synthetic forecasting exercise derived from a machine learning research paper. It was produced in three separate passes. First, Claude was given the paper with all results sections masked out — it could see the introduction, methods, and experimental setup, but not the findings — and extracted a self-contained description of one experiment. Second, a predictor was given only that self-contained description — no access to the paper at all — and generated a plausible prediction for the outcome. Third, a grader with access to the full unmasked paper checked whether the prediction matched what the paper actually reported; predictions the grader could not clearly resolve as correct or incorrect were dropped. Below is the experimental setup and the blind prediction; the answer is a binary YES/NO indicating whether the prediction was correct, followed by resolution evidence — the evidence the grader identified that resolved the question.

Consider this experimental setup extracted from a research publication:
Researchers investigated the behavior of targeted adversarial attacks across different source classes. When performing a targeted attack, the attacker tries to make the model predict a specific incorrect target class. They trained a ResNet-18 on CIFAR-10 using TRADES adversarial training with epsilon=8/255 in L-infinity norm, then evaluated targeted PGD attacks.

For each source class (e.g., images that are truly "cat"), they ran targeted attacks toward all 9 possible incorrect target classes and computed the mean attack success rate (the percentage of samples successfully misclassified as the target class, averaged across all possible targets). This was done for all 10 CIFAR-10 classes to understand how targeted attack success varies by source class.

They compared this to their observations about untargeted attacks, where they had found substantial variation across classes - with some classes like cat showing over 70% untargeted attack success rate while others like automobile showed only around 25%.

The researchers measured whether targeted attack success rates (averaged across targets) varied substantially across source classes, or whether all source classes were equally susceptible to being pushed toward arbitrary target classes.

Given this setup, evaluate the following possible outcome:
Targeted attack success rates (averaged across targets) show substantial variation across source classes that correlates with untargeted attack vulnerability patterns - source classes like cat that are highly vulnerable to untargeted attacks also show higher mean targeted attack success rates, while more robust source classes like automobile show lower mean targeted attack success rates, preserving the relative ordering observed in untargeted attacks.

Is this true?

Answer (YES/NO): NO